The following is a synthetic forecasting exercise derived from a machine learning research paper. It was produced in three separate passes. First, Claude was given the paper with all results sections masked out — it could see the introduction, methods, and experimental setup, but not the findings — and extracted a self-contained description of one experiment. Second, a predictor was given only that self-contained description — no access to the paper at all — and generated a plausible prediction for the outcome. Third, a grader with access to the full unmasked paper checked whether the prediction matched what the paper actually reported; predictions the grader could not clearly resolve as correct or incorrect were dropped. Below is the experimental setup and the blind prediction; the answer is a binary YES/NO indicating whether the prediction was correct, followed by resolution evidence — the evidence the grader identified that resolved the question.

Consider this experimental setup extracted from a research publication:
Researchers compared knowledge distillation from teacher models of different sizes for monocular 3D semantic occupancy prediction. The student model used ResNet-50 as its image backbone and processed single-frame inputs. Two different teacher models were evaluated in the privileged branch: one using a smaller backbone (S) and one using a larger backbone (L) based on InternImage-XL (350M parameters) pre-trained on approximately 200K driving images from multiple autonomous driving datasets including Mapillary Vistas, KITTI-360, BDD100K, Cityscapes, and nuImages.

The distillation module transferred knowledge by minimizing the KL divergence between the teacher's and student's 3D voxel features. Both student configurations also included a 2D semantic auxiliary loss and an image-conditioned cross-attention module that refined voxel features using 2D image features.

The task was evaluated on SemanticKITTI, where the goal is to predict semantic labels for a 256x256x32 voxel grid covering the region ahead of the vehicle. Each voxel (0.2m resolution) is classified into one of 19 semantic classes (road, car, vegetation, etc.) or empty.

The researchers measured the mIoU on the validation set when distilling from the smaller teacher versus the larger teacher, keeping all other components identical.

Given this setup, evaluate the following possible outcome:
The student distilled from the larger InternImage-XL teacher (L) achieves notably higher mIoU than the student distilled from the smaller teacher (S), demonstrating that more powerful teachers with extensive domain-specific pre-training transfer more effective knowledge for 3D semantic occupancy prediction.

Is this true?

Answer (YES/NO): NO